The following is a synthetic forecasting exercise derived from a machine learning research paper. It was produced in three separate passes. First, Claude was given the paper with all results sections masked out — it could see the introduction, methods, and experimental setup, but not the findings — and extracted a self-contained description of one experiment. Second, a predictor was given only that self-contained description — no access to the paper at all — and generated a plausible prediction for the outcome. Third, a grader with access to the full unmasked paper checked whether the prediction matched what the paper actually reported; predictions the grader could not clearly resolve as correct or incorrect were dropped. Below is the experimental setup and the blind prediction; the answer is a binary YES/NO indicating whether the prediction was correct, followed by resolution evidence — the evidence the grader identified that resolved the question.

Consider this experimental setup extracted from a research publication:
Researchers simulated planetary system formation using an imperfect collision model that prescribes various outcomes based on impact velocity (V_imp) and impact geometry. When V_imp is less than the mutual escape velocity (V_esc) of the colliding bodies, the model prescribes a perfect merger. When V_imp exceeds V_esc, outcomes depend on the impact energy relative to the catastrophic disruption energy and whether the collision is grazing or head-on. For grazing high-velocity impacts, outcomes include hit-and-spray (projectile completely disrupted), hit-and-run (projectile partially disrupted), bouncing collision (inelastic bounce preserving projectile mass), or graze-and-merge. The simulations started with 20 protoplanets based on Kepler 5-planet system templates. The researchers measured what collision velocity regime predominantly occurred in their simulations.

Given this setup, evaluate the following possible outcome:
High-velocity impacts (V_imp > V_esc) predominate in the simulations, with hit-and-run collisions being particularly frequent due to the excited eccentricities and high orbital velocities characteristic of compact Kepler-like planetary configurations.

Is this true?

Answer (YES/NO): NO